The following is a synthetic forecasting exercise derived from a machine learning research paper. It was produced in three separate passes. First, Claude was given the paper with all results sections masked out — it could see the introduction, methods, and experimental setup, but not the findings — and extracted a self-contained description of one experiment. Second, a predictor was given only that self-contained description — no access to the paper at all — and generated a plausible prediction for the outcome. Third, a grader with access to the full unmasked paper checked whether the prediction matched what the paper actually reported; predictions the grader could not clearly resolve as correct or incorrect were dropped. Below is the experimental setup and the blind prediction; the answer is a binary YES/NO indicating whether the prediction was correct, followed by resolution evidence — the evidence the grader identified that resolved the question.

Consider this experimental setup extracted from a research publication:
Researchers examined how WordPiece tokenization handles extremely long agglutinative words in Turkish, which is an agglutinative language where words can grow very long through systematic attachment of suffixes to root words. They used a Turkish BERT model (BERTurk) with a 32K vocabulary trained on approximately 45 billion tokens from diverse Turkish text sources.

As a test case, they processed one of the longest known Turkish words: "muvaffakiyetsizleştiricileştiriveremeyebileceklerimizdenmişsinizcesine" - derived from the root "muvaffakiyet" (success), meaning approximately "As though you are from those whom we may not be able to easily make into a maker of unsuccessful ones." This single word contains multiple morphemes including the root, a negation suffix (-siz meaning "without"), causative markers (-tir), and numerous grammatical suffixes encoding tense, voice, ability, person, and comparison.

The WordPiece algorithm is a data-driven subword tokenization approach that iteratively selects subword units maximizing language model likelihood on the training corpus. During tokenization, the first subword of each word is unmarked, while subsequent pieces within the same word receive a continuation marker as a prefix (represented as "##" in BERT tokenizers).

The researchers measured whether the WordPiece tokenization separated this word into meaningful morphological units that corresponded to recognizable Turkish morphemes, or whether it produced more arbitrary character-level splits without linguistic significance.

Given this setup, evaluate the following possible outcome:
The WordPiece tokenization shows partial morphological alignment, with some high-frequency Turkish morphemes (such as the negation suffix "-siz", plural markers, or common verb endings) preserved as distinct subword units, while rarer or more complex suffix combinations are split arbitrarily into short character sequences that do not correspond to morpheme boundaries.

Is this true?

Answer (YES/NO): NO